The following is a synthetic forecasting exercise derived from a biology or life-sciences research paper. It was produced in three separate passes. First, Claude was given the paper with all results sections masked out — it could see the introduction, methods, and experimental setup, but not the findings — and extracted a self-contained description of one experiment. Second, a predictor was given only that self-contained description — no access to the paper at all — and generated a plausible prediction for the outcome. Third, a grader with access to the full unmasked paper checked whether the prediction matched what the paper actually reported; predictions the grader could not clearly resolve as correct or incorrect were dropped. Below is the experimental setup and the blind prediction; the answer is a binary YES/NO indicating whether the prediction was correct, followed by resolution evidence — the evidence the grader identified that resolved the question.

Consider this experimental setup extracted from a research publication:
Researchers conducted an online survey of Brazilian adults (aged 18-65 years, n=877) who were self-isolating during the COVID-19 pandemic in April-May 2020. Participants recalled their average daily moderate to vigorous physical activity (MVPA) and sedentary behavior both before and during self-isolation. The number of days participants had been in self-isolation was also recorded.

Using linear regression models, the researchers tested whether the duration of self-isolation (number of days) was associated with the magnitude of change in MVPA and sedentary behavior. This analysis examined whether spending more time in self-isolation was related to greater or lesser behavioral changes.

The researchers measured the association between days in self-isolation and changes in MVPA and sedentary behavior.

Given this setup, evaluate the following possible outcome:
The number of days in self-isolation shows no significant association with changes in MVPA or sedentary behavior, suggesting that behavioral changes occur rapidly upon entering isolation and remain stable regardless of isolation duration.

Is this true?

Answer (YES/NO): YES